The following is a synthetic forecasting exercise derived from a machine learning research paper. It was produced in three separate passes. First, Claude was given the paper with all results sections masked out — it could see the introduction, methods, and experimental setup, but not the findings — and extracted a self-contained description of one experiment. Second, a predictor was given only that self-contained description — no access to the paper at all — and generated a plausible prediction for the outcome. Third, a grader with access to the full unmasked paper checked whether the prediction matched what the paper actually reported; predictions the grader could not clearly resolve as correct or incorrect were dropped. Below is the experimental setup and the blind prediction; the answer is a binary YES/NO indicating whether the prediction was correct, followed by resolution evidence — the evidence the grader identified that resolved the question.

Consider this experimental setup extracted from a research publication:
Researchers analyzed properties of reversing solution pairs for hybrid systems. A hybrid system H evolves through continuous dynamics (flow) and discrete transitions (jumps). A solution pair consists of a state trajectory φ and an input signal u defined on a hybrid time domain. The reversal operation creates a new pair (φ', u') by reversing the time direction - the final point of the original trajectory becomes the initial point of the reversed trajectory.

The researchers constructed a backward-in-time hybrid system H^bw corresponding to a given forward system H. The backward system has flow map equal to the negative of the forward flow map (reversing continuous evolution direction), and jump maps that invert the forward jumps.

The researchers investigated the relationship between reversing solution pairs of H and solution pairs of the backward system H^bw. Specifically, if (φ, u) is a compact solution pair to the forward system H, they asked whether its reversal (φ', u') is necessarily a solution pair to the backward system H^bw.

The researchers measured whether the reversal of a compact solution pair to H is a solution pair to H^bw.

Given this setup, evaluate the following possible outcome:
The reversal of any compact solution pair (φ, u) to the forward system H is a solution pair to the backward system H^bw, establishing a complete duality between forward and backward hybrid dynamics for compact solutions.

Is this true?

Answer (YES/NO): YES